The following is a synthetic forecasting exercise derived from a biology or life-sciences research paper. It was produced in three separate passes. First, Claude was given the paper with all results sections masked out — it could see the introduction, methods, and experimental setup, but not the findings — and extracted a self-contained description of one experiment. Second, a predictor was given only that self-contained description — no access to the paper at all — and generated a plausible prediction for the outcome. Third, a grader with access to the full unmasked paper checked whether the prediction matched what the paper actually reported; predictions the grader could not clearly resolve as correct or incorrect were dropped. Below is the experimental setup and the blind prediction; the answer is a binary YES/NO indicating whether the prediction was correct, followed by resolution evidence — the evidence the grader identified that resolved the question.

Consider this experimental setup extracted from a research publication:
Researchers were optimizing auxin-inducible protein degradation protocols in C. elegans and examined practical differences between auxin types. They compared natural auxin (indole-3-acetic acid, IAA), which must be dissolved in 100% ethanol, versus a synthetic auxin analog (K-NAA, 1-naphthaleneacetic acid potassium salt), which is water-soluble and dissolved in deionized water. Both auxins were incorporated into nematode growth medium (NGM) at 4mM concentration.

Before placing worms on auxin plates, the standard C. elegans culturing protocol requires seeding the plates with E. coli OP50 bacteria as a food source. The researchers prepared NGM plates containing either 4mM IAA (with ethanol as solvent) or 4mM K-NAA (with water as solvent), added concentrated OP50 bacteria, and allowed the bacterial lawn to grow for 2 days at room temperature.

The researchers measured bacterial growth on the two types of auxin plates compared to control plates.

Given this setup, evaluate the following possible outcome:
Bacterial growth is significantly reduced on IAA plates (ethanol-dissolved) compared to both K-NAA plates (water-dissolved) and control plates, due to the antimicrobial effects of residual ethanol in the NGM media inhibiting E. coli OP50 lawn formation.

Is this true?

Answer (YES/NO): YES